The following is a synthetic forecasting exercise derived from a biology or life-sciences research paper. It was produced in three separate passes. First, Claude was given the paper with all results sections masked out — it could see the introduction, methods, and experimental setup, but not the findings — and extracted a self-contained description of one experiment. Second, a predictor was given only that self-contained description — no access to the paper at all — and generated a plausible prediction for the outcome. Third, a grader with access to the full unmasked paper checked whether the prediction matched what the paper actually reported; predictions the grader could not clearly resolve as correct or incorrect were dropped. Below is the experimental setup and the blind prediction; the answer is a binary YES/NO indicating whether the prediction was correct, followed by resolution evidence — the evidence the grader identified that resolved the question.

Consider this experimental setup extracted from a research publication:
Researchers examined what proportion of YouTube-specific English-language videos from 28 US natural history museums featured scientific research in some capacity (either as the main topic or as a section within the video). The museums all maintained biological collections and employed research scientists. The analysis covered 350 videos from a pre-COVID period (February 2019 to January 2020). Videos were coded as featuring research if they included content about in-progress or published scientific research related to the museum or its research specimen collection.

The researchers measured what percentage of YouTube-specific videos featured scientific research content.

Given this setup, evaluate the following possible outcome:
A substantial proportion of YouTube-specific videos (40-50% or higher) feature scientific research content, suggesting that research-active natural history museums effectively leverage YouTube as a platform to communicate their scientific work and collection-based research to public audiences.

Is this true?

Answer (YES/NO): NO